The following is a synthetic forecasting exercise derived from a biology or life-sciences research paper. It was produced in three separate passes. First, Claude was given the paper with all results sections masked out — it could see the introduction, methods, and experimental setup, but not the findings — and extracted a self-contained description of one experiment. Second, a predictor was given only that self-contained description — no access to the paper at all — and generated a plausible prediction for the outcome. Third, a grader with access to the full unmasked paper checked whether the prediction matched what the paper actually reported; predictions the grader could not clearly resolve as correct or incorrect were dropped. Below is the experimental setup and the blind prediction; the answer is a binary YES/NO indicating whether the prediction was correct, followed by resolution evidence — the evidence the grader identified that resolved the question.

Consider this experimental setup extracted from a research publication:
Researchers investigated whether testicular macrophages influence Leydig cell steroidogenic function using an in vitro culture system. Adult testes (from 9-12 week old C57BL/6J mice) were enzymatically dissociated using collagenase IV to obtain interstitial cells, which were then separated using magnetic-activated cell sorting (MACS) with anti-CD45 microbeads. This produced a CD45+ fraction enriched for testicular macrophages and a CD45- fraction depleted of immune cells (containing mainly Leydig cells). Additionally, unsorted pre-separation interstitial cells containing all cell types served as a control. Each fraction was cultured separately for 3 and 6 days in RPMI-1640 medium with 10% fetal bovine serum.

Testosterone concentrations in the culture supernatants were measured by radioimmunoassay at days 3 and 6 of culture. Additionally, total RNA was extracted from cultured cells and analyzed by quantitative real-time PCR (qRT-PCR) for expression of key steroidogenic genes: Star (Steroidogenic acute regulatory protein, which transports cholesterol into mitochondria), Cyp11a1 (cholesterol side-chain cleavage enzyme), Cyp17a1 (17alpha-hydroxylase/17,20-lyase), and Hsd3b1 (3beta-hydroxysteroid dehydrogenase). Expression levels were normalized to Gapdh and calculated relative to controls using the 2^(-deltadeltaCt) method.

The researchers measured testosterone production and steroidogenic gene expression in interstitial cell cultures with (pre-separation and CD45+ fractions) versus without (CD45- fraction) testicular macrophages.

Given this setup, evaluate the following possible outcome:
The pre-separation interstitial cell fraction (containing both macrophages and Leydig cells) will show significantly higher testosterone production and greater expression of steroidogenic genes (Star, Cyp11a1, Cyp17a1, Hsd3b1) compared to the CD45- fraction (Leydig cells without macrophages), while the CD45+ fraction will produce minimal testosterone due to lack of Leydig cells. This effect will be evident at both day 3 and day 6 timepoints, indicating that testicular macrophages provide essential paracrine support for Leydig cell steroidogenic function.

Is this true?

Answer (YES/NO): NO